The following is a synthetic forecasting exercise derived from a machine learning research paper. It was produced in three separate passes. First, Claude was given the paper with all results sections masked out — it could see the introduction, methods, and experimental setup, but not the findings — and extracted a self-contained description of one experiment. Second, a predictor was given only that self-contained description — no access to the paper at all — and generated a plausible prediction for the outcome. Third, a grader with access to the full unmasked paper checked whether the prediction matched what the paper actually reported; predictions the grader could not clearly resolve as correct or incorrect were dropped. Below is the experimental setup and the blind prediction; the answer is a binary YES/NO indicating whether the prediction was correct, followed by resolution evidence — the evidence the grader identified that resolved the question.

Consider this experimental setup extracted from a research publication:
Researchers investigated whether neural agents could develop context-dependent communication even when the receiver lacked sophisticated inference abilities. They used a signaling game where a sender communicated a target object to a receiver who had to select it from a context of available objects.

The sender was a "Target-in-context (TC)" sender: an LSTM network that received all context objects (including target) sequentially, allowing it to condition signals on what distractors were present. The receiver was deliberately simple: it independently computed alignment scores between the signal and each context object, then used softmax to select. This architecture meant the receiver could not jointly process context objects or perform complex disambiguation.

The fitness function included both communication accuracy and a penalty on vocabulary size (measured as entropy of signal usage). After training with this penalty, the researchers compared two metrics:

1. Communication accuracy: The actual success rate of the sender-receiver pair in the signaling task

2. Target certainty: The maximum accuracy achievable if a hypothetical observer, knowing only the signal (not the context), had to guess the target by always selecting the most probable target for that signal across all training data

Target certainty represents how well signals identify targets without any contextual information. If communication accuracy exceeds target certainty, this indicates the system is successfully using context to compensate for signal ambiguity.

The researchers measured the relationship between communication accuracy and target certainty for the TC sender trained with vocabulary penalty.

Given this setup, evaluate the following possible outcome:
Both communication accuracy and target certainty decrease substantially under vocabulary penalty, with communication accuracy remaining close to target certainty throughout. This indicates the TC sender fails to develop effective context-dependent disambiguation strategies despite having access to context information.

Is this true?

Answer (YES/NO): NO